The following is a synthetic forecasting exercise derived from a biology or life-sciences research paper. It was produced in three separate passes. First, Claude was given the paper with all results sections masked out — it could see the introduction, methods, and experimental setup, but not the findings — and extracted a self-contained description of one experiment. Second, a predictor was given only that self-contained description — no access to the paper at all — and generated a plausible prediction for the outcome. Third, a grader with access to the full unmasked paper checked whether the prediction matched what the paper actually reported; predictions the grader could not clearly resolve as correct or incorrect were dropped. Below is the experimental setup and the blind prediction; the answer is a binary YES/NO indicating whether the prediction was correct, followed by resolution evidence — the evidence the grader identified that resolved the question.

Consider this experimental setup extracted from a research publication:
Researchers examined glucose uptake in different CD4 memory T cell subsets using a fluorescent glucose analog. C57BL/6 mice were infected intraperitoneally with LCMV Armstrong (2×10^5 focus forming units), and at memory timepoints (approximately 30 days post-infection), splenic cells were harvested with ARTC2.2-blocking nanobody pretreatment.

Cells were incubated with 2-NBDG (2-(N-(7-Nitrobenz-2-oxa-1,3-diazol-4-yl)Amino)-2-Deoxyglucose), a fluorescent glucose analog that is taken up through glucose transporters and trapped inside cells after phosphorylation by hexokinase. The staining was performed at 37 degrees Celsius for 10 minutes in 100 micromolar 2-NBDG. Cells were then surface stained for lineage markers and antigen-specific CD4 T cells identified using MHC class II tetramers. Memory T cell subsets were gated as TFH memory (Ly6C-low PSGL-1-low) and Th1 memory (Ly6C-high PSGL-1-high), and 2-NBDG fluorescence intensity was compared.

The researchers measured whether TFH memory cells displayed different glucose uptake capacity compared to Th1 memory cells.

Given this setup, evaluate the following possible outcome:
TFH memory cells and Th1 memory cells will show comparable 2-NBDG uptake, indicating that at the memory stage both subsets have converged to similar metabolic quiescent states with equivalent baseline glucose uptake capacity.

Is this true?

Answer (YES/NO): NO